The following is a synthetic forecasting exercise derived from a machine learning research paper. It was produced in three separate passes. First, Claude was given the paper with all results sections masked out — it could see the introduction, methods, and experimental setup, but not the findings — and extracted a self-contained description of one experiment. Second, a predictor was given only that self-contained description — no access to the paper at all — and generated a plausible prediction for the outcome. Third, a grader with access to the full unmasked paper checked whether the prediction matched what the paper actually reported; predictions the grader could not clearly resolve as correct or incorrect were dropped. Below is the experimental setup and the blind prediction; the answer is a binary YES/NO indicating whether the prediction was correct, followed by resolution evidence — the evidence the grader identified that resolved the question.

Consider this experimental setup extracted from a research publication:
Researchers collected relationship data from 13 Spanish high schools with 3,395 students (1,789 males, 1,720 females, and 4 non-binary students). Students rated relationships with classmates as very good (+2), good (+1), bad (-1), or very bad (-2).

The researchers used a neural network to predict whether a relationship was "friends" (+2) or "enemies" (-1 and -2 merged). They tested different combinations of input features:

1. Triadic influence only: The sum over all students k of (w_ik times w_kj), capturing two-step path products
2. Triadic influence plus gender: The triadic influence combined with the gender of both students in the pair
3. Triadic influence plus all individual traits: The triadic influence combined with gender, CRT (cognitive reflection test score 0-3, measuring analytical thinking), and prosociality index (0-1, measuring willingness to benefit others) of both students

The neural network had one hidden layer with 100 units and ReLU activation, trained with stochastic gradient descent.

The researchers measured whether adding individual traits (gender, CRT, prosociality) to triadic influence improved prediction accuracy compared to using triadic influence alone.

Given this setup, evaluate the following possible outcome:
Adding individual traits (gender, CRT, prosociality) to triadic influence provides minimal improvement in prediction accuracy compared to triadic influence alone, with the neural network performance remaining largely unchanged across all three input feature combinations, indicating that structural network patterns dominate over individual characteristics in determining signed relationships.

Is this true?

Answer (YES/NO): YES